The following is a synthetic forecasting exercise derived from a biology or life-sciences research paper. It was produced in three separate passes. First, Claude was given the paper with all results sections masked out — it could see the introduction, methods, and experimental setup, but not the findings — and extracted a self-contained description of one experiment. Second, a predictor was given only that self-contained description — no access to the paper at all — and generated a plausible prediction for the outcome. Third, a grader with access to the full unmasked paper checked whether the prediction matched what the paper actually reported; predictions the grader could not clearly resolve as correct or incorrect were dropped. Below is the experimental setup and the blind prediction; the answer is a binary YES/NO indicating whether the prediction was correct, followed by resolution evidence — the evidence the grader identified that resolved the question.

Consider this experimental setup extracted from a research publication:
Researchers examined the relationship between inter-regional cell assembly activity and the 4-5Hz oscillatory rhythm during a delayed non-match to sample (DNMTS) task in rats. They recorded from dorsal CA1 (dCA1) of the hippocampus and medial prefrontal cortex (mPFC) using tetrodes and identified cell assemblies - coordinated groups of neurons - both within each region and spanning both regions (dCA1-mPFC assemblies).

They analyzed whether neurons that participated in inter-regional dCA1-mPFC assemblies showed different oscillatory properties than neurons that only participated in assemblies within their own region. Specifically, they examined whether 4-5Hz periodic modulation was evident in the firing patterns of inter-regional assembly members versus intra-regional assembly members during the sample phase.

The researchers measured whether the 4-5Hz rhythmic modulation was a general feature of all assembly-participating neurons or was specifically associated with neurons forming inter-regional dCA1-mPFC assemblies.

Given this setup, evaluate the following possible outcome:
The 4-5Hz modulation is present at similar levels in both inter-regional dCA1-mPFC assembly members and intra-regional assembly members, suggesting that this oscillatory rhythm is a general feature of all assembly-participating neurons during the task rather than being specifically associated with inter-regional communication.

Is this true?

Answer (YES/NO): NO